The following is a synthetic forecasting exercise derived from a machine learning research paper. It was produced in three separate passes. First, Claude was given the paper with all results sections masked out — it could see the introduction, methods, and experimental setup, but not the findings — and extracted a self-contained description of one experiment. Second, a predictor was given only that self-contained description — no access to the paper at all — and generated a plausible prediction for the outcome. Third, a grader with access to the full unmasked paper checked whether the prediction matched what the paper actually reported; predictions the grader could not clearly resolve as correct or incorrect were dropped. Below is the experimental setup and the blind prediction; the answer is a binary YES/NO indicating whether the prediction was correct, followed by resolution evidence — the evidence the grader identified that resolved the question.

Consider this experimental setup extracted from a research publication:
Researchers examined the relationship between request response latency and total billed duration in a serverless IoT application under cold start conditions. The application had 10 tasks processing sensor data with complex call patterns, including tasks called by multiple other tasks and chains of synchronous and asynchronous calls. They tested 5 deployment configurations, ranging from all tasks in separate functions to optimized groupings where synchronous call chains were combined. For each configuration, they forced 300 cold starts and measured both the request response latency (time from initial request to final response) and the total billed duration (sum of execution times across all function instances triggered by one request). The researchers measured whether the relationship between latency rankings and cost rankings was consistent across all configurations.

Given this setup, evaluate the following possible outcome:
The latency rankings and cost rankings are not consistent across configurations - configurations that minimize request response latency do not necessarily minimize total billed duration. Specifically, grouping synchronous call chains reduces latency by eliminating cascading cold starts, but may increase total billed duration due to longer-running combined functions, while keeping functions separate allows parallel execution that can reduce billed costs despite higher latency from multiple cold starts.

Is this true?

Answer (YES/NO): NO